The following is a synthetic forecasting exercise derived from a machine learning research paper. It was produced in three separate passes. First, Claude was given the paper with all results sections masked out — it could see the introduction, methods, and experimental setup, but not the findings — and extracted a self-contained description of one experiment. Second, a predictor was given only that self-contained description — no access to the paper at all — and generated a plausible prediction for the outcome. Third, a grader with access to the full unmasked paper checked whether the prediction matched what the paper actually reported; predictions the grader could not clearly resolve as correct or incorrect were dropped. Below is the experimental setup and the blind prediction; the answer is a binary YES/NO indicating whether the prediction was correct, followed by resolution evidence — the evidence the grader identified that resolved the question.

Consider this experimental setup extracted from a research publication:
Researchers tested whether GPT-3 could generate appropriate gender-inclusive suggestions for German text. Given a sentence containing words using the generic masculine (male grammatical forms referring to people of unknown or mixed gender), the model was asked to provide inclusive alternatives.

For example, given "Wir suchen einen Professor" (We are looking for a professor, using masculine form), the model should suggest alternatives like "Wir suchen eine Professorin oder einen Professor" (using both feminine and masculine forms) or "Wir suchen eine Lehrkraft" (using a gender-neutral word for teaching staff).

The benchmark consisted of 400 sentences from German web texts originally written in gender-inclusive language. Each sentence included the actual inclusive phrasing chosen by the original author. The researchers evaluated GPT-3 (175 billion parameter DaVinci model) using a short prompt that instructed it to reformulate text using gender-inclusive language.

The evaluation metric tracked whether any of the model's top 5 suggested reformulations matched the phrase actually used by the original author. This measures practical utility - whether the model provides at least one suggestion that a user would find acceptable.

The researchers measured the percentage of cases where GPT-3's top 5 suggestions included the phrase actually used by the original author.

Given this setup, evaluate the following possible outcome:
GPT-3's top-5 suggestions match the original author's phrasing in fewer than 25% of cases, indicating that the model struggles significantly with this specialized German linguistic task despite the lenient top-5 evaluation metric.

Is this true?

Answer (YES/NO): NO